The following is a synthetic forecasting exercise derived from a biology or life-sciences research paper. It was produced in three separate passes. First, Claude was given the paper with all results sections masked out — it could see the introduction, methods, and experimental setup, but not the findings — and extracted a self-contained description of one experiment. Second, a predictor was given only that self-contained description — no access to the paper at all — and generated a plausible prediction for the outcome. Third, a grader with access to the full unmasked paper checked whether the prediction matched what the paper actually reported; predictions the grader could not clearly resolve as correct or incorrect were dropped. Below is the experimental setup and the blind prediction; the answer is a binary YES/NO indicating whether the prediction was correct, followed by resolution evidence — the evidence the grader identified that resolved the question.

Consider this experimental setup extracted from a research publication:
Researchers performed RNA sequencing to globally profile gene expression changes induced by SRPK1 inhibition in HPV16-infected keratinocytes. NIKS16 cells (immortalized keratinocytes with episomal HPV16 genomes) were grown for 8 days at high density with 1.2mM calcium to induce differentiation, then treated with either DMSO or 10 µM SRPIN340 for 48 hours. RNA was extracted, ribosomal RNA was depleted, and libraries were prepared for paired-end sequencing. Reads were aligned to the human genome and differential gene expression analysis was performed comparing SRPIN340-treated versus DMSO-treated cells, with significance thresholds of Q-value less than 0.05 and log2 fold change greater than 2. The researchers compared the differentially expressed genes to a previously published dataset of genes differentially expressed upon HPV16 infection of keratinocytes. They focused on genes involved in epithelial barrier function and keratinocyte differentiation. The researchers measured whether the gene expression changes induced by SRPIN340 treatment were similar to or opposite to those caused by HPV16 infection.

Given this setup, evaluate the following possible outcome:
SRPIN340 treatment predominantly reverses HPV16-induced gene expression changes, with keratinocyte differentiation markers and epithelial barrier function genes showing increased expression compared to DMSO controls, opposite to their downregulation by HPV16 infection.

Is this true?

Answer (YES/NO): YES